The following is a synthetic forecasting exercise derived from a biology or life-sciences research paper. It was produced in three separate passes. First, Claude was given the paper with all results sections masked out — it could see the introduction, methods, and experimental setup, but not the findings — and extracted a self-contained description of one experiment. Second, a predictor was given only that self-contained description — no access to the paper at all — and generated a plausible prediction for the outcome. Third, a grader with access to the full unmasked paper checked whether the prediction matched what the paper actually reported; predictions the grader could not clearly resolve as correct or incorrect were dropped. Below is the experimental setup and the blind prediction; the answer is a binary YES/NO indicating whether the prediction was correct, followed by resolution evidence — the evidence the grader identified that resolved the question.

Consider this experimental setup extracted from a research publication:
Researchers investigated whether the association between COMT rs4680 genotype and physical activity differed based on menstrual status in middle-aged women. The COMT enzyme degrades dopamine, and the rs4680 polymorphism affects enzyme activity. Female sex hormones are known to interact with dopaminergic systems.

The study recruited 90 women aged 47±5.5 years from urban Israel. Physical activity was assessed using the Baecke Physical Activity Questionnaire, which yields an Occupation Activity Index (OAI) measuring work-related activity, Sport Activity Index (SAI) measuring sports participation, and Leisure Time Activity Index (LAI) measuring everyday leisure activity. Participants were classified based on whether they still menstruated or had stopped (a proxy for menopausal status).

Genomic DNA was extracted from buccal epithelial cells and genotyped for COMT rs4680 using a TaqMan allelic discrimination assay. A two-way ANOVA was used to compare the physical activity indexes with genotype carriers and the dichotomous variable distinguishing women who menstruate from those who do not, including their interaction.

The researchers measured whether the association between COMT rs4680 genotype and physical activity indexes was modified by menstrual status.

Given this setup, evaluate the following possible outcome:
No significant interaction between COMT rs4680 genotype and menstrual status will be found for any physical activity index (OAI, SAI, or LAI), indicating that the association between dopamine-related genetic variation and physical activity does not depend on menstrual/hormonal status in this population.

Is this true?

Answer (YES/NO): NO